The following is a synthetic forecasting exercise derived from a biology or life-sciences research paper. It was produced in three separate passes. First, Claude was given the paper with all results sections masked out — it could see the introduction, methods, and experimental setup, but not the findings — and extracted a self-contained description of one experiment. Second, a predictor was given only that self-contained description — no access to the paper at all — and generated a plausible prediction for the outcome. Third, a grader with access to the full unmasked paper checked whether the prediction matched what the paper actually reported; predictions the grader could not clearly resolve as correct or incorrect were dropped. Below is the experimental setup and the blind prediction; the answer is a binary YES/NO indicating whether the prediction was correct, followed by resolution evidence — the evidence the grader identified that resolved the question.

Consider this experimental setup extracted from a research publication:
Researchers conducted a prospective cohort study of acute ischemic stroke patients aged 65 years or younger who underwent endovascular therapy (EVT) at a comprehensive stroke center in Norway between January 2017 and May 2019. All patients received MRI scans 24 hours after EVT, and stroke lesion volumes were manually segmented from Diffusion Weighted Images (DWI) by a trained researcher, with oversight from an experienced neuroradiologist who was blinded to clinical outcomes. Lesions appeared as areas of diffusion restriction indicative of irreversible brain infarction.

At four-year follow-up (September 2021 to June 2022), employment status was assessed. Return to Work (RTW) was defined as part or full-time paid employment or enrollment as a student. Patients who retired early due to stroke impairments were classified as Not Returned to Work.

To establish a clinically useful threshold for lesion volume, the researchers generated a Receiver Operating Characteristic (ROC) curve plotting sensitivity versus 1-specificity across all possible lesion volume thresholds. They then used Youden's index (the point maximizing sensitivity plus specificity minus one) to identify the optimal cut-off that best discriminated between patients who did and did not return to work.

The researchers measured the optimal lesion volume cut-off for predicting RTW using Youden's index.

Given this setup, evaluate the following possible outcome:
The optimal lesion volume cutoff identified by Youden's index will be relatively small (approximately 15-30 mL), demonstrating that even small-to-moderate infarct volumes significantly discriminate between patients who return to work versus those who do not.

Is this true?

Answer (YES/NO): YES